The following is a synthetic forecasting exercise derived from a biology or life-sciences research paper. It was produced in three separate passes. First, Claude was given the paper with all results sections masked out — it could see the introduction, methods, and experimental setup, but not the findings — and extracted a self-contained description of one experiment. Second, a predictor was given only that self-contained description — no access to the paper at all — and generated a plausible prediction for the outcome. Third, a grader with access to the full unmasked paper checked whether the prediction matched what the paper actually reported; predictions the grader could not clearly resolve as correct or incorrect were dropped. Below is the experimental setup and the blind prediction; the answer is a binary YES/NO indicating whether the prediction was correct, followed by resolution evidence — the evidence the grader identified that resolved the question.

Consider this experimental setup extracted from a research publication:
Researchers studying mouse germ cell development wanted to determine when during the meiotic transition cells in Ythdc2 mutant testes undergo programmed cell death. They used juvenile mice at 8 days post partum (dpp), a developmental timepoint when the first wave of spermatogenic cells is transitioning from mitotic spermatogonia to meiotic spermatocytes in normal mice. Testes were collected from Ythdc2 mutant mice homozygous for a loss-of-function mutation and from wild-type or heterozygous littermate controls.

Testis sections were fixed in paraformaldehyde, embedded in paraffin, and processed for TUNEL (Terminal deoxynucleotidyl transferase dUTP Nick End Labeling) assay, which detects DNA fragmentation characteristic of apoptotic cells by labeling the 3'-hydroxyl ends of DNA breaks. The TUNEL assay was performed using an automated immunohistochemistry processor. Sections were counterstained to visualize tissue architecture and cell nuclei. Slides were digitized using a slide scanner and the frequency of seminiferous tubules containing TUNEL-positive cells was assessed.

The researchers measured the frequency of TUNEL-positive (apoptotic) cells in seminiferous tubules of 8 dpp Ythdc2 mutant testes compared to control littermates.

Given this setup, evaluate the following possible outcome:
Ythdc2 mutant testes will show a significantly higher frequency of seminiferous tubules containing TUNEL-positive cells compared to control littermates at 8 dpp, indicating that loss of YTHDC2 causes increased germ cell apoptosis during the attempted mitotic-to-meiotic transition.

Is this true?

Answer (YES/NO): NO